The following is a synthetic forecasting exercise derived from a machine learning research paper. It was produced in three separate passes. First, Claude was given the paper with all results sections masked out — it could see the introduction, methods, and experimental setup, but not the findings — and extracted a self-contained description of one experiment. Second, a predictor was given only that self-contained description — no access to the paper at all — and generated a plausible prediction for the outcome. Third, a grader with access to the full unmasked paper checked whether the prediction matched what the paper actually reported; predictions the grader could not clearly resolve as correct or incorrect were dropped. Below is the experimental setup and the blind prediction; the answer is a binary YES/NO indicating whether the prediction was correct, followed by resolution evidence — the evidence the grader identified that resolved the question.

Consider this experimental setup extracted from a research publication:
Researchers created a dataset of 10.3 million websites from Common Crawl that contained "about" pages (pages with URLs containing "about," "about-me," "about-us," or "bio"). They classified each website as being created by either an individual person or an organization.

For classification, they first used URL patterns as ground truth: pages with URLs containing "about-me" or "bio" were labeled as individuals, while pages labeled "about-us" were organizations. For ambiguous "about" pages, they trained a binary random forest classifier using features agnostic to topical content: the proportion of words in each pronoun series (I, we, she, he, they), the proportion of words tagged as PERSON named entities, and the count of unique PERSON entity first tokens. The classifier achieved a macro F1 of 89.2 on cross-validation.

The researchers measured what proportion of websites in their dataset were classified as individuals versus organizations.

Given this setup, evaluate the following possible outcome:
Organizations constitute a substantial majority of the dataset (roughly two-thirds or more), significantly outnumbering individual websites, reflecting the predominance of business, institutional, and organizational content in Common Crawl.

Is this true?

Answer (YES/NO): YES